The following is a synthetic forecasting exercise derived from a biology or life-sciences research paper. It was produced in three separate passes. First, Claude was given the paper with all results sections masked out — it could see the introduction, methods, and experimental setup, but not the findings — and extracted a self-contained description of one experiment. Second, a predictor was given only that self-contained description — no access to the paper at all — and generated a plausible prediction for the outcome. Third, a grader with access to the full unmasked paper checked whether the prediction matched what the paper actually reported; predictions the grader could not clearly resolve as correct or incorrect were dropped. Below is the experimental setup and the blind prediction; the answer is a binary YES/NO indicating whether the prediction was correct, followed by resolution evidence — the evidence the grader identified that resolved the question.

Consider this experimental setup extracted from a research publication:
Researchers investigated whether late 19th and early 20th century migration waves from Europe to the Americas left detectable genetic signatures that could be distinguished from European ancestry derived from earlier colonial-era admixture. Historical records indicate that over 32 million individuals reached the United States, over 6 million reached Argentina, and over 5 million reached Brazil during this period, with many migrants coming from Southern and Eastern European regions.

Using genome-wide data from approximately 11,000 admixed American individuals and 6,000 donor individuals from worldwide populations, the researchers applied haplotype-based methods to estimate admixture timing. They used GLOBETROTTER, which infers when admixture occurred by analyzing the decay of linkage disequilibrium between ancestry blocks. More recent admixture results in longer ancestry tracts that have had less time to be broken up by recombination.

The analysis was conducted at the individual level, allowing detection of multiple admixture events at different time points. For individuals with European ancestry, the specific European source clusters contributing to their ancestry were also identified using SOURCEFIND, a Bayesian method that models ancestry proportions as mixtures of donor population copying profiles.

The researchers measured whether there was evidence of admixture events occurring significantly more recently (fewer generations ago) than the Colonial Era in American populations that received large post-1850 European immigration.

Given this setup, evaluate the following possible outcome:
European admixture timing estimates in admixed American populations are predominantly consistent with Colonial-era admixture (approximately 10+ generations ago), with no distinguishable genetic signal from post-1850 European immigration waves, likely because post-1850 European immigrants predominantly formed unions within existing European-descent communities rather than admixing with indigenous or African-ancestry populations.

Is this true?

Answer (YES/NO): NO